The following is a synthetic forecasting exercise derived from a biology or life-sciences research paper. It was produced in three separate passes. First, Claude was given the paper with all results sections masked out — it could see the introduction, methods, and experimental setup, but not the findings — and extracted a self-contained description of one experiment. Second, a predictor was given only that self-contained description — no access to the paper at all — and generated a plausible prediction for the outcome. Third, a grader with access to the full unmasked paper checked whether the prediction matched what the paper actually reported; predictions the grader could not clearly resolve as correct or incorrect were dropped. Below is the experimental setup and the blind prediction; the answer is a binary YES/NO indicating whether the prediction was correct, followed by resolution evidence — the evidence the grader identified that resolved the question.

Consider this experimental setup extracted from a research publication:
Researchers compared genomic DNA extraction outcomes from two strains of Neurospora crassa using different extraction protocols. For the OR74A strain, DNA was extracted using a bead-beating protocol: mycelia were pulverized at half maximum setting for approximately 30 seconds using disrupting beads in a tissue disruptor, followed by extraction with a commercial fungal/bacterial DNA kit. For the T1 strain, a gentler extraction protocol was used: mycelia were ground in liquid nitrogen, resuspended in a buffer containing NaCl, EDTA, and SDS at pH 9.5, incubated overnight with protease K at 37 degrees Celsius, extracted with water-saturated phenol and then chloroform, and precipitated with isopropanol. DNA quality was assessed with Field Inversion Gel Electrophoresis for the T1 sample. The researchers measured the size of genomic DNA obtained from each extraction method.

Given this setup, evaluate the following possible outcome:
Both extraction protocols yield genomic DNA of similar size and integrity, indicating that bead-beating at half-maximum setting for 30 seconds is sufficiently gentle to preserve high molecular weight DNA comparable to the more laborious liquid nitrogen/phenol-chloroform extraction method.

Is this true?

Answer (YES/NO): NO